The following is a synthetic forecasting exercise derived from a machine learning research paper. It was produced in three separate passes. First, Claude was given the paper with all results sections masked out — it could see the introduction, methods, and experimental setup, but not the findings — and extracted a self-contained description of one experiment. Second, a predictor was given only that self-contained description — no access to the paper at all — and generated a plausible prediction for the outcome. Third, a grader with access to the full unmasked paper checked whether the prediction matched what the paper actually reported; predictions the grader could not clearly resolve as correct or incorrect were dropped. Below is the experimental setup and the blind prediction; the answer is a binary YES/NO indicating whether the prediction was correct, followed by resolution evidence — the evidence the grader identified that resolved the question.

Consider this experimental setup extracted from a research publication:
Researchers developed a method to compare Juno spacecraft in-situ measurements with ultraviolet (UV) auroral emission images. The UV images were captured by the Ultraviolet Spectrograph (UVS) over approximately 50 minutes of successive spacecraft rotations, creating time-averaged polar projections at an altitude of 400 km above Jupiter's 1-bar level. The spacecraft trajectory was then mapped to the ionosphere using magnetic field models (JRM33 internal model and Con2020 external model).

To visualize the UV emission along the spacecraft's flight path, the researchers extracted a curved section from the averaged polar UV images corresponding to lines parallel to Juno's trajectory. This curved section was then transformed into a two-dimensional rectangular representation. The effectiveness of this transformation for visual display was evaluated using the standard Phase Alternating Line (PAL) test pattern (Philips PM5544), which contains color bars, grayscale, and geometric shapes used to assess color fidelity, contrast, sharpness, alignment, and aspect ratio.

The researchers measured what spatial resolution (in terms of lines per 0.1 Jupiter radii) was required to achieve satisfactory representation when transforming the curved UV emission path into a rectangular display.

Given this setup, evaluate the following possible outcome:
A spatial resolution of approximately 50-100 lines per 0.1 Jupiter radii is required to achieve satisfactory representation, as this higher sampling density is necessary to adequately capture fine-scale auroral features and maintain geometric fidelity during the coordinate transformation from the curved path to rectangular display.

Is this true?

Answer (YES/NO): NO